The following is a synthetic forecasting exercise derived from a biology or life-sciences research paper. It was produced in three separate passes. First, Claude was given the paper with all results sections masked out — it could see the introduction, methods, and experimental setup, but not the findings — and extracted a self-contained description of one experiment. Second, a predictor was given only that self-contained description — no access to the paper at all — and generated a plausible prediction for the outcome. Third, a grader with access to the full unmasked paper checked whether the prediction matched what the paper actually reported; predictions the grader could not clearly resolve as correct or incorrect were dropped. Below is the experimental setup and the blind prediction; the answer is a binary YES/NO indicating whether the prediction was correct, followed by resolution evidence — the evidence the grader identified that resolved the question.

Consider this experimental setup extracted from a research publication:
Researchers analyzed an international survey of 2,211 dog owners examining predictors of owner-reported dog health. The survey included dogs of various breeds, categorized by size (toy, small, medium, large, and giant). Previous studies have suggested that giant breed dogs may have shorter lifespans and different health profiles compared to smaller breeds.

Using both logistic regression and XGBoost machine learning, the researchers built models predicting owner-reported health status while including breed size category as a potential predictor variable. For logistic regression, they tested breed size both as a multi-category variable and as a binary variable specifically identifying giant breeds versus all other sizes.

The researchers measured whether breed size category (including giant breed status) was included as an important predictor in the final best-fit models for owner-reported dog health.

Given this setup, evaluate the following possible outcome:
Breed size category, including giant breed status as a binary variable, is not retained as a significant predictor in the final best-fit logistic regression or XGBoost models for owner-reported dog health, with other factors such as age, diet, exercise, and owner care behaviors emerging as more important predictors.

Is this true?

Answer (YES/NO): NO